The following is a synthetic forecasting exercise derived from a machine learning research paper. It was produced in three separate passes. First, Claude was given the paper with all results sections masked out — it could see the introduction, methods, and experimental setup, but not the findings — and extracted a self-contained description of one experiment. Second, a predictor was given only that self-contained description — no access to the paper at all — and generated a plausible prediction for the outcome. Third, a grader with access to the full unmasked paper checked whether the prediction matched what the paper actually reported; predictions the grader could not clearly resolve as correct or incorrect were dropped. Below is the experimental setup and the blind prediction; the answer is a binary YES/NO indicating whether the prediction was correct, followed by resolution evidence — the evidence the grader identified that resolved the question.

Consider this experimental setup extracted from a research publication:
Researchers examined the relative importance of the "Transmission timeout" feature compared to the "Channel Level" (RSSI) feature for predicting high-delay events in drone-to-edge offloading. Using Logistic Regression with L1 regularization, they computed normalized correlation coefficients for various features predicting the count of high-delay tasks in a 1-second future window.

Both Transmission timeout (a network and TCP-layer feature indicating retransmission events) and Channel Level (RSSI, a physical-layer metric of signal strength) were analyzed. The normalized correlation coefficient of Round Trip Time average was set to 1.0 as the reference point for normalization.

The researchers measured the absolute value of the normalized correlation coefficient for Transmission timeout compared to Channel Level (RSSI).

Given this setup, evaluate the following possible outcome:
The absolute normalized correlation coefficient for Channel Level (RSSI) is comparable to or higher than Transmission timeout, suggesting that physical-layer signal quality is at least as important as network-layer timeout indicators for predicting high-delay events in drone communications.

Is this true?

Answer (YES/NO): NO